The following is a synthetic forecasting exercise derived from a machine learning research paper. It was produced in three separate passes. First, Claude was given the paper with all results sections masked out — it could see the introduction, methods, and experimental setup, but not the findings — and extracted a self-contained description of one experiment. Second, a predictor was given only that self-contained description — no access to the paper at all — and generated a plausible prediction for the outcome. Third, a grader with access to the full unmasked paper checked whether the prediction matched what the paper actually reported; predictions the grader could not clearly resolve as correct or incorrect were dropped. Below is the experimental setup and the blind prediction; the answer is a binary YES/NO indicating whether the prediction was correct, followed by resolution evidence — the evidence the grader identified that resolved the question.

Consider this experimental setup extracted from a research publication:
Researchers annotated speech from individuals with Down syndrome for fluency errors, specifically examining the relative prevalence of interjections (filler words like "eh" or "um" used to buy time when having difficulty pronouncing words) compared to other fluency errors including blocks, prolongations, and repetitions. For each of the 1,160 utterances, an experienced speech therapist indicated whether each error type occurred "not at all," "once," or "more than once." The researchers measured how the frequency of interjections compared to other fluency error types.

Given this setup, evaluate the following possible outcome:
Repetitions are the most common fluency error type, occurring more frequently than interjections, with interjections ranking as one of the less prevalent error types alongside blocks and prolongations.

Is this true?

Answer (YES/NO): NO